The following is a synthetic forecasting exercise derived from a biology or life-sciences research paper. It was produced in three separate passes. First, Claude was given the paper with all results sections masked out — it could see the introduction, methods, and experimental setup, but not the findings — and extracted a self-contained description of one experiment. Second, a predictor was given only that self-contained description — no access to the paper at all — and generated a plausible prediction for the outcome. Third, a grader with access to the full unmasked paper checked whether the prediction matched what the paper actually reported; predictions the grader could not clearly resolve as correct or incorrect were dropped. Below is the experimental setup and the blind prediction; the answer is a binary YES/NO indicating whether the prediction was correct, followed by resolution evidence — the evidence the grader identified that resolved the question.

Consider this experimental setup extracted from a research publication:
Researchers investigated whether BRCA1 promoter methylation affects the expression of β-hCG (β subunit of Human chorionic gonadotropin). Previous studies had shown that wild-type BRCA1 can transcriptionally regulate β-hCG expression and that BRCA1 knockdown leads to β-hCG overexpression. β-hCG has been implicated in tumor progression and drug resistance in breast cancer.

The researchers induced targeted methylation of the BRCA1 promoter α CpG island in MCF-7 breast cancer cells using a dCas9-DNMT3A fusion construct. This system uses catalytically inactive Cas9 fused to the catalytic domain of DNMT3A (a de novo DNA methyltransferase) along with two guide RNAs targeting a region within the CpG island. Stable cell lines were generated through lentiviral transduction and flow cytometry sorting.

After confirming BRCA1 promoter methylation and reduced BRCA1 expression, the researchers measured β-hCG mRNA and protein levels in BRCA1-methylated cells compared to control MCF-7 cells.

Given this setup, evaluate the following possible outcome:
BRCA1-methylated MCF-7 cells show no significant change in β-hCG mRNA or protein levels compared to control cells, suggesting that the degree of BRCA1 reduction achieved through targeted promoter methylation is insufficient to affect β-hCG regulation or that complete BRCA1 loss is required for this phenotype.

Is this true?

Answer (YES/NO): NO